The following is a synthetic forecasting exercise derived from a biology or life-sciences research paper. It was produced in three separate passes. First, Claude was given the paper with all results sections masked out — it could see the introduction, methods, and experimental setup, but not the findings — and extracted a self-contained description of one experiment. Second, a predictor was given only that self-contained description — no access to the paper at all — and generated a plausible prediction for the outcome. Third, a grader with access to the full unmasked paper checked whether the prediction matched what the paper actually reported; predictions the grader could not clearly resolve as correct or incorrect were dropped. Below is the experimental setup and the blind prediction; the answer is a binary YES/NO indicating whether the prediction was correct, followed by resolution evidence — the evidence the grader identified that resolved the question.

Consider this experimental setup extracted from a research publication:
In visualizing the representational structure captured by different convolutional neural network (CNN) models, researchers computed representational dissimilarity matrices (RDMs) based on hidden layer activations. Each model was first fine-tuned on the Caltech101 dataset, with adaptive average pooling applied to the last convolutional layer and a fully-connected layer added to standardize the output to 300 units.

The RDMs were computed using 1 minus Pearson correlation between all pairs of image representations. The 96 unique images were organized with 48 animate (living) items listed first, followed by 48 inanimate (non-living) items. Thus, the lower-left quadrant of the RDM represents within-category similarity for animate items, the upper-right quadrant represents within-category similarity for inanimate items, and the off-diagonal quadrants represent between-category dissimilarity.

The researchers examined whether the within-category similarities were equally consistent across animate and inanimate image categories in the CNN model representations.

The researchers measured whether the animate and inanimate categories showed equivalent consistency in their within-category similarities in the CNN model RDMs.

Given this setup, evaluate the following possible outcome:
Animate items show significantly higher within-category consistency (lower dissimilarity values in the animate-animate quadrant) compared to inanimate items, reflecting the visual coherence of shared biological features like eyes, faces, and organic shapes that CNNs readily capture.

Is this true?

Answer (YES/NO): YES